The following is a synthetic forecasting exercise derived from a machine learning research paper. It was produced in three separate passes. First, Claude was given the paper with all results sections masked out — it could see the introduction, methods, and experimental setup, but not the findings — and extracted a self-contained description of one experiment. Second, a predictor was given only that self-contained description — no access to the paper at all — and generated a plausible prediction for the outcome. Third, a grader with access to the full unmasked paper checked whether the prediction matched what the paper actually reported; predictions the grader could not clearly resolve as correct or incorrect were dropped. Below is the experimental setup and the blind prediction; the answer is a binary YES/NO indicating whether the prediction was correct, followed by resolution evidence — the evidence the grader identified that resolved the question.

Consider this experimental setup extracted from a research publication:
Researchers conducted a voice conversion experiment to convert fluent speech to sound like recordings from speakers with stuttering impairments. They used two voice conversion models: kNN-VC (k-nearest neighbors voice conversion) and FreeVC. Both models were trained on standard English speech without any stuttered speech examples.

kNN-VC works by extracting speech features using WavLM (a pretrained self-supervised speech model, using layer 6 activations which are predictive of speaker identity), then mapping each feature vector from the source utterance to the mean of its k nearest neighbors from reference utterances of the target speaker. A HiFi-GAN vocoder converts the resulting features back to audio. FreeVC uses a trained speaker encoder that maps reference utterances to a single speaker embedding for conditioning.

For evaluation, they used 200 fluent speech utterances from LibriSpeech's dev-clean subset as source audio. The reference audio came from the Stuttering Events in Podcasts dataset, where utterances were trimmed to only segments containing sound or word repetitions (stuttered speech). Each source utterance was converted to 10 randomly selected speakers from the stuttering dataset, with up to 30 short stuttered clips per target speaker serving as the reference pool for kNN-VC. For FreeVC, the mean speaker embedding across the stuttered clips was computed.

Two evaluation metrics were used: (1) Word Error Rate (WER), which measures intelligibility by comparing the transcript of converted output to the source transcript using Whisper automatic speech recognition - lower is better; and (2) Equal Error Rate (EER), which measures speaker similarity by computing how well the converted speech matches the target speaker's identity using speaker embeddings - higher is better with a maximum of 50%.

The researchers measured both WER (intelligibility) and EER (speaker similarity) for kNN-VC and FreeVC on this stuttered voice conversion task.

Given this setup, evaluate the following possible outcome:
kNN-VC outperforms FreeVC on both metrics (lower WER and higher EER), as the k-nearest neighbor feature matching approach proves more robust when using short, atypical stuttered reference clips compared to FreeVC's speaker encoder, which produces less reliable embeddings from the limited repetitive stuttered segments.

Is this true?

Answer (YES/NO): NO